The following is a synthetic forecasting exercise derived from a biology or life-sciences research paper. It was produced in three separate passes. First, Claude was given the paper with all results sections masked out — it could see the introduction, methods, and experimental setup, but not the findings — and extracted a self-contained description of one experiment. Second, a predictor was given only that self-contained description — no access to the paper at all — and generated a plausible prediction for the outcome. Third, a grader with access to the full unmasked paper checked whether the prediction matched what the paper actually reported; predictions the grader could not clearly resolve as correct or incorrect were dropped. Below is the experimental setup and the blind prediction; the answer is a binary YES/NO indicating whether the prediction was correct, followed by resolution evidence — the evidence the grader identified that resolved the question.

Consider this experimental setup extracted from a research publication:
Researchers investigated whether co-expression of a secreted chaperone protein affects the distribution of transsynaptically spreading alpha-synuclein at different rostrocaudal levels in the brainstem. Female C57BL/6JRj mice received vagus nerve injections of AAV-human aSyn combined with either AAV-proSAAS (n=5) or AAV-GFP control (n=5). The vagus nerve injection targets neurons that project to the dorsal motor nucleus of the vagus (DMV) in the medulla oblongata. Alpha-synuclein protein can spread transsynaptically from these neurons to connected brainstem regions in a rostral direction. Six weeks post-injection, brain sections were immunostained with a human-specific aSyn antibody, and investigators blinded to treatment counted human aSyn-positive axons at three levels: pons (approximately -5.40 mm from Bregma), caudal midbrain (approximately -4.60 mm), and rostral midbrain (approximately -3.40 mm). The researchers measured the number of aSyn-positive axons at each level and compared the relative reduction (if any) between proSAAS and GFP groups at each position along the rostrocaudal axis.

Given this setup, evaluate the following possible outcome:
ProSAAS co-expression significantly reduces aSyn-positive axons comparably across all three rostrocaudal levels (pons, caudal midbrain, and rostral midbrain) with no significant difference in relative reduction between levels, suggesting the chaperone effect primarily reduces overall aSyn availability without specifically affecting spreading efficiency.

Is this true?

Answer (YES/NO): NO